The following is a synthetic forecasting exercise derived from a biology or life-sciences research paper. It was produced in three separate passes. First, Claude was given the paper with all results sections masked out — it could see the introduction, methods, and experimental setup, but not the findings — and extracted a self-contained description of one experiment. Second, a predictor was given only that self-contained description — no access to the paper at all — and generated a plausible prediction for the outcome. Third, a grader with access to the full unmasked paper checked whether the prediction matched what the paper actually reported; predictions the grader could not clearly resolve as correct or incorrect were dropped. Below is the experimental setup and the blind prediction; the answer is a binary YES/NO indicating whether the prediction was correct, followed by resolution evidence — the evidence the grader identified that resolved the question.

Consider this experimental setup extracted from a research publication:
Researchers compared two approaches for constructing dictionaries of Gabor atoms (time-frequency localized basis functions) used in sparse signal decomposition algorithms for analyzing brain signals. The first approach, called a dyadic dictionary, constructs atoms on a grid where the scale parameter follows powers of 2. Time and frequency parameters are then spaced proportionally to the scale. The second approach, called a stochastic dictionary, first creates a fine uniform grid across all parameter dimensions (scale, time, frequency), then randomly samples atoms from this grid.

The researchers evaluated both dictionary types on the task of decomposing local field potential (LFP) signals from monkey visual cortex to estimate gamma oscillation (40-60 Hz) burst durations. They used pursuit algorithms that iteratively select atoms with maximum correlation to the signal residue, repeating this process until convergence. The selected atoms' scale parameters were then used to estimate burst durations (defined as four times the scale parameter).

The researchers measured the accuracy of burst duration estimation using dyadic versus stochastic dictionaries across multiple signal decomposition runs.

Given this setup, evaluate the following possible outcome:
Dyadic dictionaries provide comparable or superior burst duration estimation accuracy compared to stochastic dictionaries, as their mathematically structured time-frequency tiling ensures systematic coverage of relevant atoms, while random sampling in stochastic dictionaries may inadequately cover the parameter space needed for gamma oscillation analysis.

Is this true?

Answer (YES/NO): NO